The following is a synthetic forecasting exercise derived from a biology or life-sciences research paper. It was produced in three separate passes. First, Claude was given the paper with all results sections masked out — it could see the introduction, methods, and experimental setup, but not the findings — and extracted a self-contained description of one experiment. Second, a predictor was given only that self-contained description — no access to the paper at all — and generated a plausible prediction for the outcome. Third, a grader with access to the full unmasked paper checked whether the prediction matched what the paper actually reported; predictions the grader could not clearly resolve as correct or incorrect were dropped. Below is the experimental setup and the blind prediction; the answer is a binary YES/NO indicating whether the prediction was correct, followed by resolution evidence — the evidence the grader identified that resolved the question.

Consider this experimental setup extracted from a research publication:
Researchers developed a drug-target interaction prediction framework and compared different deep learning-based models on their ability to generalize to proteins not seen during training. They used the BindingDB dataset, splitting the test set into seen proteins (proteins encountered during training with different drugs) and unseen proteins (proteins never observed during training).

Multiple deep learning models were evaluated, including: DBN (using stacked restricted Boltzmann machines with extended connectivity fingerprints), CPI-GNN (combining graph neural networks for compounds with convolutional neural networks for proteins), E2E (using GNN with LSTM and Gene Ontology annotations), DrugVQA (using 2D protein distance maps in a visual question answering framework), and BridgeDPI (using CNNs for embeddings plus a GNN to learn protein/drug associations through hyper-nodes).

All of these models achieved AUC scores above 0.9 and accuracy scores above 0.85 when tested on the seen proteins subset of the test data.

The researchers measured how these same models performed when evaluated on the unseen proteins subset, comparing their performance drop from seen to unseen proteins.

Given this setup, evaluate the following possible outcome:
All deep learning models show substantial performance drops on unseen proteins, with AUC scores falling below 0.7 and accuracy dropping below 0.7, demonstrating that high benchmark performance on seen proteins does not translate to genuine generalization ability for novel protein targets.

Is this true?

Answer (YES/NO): NO